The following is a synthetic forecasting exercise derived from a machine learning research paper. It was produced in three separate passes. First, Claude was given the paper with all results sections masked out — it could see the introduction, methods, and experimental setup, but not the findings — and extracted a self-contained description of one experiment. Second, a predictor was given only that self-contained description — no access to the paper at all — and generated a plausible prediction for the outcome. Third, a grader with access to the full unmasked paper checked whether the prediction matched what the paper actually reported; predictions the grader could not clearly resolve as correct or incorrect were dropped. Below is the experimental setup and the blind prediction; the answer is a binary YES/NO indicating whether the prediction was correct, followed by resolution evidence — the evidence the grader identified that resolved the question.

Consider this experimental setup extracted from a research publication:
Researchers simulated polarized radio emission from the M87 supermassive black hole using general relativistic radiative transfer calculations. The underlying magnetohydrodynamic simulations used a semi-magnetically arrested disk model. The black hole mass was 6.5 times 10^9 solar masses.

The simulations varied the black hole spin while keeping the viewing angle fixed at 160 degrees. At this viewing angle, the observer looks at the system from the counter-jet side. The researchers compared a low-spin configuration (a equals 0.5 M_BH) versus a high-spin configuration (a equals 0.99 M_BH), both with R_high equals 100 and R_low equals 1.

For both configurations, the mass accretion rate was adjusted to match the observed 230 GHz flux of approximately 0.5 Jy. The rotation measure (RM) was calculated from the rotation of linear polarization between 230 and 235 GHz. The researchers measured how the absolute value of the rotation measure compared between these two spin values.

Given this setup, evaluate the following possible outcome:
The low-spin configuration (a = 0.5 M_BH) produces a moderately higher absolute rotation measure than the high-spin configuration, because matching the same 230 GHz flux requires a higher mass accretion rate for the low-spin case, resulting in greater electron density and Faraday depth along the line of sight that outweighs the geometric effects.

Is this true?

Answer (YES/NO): YES